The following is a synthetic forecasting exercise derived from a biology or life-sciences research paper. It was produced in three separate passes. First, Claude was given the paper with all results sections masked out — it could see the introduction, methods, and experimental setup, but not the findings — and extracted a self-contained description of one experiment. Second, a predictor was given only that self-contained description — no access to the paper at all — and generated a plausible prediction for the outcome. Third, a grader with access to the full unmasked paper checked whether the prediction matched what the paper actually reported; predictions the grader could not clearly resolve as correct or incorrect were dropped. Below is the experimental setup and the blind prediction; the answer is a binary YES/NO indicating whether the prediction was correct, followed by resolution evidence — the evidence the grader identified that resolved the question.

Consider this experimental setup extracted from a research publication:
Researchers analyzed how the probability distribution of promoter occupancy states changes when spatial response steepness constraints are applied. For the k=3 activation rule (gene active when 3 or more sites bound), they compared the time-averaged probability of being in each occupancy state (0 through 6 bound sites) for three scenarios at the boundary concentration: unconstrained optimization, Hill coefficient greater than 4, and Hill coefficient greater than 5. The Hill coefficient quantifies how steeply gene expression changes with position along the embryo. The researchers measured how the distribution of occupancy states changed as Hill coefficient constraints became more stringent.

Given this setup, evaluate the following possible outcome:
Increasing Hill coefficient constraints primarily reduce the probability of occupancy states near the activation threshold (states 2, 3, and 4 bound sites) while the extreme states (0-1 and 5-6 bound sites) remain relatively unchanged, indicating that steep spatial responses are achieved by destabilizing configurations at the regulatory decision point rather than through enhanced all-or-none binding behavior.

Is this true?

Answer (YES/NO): NO